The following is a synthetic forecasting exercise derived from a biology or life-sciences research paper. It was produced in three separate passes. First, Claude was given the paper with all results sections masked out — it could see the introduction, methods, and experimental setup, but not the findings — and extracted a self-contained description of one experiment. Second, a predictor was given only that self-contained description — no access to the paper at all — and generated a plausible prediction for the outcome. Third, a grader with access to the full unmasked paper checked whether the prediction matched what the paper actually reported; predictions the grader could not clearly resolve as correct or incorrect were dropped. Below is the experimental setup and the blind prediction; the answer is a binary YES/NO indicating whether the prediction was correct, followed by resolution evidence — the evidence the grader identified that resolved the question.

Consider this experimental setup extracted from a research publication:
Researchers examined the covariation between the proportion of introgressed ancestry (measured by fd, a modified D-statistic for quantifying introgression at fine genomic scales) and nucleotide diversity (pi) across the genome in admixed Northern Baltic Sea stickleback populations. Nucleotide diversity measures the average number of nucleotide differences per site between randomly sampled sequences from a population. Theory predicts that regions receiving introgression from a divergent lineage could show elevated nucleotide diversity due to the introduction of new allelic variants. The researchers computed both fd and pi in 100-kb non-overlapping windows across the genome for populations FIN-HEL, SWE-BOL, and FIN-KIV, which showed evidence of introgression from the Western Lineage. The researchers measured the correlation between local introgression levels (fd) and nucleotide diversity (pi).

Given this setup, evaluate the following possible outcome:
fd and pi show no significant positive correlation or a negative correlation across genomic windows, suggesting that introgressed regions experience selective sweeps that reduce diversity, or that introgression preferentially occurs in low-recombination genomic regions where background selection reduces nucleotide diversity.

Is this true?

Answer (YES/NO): NO